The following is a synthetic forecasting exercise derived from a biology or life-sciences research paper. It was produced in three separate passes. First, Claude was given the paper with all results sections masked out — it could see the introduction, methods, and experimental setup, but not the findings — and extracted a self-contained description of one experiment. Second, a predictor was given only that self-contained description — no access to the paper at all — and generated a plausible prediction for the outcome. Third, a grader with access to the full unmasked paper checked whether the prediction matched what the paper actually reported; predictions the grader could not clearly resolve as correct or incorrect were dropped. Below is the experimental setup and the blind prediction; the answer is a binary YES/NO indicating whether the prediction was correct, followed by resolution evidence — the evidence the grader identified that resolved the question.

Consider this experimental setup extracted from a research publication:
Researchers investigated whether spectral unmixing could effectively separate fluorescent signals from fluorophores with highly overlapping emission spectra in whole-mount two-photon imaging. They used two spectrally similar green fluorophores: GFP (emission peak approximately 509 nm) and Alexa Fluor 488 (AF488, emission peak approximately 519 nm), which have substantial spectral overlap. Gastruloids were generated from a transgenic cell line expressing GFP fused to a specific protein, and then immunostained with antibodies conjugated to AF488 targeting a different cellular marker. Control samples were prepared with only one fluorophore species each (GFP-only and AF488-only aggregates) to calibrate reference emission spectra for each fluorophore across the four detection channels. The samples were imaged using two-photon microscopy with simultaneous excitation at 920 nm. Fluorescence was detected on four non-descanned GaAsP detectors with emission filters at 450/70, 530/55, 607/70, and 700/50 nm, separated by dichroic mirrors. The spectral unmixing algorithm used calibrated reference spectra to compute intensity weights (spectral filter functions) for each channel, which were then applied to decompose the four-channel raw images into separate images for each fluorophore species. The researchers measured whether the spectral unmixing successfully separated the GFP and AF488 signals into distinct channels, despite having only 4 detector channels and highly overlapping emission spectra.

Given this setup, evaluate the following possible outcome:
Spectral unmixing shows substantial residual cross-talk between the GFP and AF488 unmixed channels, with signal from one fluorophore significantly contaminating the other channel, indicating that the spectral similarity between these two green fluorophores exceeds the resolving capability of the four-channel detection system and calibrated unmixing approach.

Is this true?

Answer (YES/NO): NO